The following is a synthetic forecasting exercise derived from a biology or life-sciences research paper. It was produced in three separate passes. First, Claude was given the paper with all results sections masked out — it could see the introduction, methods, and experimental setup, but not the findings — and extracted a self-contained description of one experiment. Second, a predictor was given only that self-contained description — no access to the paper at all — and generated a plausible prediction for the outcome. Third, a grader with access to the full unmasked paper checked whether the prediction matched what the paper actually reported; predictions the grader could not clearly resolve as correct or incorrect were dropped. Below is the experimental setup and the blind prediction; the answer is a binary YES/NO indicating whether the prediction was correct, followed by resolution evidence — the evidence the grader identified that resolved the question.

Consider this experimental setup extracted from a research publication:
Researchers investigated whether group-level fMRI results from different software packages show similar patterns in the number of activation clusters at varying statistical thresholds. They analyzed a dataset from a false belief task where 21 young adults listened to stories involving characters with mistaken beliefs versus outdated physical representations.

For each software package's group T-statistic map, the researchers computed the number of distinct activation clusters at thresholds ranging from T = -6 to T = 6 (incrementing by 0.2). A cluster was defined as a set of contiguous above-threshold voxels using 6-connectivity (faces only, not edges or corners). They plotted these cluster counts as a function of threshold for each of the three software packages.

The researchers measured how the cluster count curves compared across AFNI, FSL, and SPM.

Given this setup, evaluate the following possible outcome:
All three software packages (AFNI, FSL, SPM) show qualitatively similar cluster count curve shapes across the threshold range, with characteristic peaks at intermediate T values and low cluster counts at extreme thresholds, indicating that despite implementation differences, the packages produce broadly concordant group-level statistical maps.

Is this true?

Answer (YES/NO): NO